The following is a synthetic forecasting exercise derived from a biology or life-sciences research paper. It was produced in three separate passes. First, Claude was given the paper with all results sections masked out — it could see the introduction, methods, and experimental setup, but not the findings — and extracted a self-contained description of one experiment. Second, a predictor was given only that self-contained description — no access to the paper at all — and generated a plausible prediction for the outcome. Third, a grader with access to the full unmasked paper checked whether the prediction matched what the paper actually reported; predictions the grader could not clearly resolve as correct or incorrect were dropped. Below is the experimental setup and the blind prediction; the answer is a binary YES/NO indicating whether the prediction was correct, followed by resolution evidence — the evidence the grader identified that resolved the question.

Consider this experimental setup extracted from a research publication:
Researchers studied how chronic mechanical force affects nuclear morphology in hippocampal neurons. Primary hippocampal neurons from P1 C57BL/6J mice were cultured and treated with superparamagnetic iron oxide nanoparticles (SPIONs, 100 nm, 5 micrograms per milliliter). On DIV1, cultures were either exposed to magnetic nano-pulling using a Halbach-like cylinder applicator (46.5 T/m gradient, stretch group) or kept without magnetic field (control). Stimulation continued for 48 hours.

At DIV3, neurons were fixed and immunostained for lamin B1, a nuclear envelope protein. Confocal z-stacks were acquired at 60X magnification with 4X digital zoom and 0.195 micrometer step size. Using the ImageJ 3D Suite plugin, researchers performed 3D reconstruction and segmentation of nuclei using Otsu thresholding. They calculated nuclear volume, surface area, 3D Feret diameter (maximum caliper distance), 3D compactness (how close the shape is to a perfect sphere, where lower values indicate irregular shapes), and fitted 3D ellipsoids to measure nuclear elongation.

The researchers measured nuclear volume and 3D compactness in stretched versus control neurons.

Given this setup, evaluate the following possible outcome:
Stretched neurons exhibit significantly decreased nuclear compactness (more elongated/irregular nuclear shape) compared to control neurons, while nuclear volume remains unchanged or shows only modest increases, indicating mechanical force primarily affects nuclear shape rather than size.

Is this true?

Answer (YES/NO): NO